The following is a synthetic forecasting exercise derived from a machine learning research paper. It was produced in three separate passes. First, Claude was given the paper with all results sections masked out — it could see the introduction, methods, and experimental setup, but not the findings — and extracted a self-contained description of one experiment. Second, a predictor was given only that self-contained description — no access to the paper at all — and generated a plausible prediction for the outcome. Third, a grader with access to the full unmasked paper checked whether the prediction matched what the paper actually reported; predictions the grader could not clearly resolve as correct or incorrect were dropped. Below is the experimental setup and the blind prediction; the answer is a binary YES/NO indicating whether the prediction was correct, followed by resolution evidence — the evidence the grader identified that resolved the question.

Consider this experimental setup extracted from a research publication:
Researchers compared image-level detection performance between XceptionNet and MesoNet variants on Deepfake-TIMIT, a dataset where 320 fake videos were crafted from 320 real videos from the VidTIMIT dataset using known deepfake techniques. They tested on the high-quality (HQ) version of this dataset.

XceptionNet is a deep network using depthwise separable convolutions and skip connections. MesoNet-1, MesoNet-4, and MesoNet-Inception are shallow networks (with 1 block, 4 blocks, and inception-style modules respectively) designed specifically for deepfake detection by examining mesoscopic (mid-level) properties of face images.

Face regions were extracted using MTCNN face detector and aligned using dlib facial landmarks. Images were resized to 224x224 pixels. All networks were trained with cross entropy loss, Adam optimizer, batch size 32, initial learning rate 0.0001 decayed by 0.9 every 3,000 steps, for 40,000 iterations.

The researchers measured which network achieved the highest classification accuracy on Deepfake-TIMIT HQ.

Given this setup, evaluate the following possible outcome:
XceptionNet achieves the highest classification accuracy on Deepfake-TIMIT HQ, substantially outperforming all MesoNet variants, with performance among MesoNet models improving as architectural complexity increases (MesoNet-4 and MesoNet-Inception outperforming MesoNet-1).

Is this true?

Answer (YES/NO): YES